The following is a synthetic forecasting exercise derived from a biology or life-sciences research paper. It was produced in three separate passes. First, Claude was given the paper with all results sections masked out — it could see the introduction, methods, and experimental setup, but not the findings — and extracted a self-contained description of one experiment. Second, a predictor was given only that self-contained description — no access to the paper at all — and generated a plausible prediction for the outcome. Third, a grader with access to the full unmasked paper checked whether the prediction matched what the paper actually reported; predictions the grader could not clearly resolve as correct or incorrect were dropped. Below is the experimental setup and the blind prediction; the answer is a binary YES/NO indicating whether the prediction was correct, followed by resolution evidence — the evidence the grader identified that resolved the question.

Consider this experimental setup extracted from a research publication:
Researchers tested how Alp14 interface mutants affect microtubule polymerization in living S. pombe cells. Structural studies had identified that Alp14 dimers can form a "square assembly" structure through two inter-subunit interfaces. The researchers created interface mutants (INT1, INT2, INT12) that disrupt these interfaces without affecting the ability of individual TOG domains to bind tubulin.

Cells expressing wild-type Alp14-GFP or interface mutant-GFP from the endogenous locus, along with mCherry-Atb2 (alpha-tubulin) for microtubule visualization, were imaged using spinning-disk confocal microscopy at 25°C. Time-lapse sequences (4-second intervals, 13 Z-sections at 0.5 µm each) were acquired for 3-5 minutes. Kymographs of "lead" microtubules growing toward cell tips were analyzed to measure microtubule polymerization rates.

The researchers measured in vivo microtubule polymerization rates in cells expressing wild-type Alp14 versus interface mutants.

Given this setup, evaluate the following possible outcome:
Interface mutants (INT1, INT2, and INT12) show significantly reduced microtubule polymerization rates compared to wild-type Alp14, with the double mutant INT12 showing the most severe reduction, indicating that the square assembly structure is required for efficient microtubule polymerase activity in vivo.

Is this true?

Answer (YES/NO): YES